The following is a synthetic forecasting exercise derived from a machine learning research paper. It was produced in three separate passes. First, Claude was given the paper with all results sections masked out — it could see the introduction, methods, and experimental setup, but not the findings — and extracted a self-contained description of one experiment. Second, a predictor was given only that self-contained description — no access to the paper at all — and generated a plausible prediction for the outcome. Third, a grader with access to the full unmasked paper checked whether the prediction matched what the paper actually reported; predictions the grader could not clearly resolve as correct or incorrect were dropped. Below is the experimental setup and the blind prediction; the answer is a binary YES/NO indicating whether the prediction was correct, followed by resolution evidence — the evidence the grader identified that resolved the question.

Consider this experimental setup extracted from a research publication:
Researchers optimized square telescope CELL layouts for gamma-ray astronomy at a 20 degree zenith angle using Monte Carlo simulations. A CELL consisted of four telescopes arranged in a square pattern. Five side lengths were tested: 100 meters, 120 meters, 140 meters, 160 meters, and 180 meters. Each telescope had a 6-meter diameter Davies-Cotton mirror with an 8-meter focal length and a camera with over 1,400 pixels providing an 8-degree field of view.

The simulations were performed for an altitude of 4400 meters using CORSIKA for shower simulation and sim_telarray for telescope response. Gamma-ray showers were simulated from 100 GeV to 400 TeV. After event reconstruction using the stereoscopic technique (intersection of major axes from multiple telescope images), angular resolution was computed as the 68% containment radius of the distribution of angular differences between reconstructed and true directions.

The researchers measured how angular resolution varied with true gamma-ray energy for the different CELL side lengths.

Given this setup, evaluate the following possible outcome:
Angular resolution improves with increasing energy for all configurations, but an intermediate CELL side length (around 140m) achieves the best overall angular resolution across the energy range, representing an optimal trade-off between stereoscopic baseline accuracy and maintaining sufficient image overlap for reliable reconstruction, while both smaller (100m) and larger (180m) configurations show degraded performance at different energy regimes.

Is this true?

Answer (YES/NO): NO